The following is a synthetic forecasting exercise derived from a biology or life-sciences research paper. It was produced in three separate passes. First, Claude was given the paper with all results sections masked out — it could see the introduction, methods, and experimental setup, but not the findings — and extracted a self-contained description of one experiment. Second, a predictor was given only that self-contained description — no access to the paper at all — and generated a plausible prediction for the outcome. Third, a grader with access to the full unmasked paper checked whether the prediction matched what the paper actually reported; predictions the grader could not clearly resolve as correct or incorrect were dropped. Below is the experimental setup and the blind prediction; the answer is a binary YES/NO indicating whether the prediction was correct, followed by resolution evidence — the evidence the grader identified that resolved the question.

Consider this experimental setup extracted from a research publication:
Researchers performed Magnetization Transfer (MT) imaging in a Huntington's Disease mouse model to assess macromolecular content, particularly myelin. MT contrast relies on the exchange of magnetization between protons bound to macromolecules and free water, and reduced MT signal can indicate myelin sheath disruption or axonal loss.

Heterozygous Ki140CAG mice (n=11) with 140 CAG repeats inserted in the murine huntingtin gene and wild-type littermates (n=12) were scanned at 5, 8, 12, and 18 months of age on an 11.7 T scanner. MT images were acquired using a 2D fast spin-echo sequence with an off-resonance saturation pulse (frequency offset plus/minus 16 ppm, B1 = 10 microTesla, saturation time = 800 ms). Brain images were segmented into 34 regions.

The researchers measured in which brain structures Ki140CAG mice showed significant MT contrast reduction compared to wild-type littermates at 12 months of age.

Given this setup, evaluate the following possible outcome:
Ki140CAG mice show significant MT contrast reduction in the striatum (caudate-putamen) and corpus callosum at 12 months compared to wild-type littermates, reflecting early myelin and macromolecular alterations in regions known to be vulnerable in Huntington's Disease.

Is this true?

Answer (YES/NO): NO